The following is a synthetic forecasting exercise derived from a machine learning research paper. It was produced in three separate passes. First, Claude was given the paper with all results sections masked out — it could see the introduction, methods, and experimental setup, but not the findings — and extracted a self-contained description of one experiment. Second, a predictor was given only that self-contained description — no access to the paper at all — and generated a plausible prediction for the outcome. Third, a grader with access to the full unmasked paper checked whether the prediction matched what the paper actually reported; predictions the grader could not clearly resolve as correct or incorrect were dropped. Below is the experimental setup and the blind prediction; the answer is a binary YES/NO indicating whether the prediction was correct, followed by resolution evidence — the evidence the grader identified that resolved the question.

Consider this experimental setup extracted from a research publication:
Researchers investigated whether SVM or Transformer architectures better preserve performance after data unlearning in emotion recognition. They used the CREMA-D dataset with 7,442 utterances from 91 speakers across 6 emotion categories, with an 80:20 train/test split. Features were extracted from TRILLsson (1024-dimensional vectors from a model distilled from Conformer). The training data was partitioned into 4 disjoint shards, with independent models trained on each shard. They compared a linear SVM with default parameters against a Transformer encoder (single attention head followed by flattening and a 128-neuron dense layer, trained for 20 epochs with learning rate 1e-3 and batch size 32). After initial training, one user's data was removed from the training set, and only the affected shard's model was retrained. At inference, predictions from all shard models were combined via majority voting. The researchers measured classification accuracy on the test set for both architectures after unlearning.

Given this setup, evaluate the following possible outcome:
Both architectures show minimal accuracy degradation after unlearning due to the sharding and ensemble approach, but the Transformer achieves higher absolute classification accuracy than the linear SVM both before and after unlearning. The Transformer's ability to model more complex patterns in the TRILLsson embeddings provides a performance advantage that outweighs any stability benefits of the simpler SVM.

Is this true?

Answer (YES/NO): NO